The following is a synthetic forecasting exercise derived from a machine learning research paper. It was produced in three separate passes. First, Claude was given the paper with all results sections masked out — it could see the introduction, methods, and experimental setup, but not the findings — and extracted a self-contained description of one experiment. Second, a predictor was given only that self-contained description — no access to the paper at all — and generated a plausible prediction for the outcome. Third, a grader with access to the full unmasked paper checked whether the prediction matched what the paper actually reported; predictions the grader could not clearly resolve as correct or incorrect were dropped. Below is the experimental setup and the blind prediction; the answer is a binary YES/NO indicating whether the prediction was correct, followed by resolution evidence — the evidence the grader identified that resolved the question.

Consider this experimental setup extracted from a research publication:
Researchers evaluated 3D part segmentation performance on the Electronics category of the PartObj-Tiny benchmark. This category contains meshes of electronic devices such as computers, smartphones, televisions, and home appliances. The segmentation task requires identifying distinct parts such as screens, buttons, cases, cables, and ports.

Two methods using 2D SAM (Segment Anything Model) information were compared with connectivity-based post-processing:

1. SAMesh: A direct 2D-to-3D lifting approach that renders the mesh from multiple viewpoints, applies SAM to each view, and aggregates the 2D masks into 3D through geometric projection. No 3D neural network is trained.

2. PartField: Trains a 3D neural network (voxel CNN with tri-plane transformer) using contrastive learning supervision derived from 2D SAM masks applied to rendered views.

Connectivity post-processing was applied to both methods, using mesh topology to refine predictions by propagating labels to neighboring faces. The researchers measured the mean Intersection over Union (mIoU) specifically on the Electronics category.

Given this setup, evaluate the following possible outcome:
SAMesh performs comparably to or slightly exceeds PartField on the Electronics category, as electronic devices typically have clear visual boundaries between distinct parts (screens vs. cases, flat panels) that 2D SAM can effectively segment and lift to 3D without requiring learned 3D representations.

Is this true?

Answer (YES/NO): NO